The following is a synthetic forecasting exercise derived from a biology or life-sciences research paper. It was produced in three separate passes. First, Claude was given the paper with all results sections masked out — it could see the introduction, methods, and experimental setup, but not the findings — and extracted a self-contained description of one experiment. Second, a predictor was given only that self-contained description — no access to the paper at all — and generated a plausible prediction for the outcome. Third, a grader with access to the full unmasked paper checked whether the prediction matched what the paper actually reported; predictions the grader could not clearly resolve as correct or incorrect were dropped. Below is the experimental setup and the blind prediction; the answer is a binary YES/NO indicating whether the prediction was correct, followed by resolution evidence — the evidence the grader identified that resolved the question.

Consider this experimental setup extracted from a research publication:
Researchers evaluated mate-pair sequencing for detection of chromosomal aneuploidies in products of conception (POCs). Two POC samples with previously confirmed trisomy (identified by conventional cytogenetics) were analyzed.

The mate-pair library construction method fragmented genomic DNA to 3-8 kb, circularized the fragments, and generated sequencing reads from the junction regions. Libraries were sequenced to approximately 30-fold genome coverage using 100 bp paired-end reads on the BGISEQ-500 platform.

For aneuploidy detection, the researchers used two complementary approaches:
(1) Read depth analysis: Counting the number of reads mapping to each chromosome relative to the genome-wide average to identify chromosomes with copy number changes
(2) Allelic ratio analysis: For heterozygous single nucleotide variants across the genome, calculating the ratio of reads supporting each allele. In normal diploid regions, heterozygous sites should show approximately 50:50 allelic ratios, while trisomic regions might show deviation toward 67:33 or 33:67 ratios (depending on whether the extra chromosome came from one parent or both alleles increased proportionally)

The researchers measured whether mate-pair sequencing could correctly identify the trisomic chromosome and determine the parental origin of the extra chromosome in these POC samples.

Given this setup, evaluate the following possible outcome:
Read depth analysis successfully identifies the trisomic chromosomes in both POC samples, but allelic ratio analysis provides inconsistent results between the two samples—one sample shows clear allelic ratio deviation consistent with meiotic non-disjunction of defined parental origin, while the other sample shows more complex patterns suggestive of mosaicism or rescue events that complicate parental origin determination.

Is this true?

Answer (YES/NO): NO